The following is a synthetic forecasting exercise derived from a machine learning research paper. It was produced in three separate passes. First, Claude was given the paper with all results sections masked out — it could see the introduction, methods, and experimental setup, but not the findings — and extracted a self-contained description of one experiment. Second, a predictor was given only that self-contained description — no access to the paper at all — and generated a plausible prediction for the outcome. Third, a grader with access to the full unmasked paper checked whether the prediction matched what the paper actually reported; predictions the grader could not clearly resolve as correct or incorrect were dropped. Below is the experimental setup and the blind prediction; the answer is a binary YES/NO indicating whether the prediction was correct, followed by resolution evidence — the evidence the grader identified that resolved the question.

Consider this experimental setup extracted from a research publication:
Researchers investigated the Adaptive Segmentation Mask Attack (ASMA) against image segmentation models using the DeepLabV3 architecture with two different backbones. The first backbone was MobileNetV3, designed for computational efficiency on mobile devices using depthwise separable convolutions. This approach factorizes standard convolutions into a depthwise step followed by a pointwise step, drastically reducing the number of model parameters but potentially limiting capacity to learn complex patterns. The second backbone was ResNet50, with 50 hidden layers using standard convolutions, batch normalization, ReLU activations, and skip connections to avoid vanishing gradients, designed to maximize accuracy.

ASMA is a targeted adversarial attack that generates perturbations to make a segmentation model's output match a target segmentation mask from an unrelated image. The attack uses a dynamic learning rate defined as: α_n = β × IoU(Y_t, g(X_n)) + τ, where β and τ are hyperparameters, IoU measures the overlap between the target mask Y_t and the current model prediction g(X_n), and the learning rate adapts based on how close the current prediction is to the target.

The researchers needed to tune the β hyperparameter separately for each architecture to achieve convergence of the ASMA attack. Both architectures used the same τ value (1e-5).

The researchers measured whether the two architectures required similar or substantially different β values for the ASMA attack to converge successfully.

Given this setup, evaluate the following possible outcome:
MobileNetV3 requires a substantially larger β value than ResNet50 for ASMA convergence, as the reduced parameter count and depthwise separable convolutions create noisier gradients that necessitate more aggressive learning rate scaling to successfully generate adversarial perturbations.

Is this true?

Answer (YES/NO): NO